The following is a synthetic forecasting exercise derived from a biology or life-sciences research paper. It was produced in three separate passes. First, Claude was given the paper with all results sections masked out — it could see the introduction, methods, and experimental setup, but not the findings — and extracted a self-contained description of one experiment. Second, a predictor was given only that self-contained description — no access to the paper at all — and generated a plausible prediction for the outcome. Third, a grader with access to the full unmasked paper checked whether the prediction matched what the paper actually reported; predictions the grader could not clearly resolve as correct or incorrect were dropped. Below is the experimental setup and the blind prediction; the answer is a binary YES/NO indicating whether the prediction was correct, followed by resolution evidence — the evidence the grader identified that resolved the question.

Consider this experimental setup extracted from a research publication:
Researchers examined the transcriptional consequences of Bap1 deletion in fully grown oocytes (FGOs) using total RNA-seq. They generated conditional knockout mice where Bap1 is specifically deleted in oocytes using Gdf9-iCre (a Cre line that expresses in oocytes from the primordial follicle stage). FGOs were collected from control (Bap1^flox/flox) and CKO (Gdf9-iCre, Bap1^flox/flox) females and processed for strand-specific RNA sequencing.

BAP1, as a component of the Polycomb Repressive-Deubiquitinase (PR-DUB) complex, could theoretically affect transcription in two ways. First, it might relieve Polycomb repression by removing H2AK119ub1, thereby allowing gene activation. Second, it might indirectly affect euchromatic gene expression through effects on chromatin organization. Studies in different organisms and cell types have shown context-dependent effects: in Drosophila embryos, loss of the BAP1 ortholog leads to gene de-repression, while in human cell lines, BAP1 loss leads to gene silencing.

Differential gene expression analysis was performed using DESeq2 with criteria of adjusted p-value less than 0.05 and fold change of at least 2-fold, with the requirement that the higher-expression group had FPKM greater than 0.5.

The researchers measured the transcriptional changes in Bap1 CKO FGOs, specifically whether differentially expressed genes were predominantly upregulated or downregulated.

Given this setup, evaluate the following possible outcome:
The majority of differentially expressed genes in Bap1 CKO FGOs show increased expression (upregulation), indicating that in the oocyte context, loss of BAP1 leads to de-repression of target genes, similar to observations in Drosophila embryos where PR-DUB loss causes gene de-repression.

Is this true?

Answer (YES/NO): NO